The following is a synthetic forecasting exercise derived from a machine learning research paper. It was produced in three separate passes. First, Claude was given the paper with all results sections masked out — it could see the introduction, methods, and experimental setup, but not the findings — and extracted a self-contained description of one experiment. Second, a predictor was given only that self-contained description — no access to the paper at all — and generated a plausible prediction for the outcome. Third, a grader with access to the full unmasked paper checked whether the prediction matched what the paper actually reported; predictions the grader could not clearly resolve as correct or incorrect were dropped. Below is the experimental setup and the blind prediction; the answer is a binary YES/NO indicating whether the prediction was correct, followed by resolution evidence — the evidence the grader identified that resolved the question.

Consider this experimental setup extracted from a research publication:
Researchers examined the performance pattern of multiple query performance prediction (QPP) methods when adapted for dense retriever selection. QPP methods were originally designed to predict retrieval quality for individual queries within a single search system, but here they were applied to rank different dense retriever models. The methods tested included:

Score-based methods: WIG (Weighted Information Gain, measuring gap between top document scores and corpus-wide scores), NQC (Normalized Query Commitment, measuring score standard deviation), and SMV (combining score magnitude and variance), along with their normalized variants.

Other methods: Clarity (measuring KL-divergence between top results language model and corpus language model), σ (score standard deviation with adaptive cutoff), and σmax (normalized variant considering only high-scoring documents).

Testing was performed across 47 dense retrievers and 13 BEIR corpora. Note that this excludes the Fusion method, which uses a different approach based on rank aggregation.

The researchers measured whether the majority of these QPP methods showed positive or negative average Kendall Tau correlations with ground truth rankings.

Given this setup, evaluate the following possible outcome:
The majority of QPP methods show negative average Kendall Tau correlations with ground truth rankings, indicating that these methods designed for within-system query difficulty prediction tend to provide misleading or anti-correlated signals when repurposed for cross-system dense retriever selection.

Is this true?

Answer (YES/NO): YES